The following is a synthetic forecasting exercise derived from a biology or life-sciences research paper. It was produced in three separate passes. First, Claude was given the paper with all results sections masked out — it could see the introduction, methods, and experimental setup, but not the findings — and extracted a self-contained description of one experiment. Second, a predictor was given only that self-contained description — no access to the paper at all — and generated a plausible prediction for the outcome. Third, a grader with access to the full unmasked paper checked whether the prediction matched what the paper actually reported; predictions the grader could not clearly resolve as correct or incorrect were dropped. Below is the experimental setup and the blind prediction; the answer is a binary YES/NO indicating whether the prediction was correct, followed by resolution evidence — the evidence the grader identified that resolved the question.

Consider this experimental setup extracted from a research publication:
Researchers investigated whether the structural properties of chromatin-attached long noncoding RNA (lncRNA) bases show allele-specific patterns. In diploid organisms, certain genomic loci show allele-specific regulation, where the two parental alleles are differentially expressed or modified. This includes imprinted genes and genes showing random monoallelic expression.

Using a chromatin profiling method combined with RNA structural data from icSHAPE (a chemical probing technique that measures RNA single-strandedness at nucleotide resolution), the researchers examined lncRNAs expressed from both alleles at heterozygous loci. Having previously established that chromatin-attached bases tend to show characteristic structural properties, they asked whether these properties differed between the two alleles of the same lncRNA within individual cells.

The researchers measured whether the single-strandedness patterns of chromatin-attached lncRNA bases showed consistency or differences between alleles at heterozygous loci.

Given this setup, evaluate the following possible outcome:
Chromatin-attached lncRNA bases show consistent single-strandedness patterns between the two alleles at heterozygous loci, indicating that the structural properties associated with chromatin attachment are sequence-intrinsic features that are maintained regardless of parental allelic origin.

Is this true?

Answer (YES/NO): NO